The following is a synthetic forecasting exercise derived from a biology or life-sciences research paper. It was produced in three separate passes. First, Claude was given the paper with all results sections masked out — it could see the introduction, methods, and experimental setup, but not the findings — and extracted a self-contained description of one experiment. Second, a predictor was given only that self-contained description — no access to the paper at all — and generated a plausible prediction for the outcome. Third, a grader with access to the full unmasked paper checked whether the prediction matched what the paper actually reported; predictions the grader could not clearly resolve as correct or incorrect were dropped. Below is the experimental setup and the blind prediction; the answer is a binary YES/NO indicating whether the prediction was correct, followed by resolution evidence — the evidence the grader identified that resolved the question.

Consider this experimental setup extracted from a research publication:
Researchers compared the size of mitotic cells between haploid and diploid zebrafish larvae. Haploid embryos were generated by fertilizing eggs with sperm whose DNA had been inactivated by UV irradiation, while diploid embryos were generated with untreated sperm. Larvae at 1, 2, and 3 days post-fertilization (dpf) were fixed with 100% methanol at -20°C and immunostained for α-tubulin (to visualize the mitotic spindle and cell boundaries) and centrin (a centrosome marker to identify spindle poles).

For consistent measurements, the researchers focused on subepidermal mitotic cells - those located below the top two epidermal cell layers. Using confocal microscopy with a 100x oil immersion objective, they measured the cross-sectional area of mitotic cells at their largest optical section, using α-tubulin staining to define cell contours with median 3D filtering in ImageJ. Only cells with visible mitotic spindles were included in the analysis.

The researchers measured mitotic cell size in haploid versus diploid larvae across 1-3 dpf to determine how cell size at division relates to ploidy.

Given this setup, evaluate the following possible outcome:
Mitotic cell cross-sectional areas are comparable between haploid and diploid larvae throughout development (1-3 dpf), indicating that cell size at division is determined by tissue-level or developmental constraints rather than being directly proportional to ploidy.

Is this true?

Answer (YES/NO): NO